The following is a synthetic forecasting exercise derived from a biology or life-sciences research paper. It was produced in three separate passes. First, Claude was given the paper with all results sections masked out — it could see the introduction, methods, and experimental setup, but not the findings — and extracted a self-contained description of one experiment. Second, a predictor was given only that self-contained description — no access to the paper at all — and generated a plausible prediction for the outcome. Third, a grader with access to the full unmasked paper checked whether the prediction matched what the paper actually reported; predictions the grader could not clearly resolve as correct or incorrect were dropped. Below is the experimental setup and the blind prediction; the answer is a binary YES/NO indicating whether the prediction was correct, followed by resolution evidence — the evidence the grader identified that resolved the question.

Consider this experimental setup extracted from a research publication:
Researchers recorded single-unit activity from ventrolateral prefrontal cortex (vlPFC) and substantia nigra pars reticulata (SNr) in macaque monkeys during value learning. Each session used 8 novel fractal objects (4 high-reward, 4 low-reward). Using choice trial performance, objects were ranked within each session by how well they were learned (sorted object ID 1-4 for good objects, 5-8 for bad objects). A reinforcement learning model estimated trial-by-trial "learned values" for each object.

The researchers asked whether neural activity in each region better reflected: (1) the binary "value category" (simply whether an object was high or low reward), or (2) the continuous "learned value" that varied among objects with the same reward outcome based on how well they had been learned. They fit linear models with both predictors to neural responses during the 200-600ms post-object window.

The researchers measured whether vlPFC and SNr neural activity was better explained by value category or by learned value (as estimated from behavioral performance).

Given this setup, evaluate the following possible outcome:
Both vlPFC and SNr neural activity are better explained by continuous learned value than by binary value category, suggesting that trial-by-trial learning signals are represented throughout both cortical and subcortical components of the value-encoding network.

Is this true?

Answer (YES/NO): NO